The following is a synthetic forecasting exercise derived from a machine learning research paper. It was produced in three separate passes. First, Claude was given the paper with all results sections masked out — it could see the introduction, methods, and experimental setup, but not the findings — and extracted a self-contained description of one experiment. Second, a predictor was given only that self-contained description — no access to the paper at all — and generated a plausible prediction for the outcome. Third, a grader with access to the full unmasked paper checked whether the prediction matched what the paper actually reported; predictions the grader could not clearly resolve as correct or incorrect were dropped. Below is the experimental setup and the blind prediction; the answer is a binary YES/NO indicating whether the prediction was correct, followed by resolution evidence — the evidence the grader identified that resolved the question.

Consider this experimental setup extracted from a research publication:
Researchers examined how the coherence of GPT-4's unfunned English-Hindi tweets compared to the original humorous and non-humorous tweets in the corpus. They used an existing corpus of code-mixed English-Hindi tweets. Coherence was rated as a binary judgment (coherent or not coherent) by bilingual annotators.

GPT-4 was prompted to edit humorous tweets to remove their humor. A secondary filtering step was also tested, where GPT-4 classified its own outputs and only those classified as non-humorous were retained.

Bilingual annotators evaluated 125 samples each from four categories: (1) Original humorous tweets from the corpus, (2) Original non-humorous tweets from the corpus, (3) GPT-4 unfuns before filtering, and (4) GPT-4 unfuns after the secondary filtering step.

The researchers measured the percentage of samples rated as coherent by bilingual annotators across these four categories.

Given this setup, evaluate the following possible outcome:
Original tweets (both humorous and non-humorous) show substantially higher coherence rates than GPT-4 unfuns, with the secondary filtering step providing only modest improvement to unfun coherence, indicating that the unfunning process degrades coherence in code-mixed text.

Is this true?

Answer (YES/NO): NO